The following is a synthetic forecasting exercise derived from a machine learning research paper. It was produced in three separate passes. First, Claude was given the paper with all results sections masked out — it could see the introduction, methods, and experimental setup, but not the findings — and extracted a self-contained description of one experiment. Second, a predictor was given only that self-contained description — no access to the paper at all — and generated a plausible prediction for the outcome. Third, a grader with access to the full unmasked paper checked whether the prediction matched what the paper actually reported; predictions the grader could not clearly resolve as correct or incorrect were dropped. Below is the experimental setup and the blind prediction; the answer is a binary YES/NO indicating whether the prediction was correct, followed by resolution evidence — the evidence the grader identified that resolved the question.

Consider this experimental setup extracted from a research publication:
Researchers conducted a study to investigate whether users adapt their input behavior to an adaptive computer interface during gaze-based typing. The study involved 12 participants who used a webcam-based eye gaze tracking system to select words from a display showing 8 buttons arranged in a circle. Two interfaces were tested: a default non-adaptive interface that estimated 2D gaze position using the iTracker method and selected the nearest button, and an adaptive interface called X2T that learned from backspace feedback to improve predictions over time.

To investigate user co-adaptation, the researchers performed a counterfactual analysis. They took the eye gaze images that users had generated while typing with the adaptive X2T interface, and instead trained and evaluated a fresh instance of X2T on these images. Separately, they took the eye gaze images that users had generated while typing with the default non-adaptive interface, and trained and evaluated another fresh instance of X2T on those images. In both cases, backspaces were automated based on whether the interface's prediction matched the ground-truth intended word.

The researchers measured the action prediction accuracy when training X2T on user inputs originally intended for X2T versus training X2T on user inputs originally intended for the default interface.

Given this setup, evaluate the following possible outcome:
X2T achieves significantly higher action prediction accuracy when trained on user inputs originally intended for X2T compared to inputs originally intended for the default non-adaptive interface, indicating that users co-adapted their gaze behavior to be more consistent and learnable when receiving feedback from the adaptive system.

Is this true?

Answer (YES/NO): YES